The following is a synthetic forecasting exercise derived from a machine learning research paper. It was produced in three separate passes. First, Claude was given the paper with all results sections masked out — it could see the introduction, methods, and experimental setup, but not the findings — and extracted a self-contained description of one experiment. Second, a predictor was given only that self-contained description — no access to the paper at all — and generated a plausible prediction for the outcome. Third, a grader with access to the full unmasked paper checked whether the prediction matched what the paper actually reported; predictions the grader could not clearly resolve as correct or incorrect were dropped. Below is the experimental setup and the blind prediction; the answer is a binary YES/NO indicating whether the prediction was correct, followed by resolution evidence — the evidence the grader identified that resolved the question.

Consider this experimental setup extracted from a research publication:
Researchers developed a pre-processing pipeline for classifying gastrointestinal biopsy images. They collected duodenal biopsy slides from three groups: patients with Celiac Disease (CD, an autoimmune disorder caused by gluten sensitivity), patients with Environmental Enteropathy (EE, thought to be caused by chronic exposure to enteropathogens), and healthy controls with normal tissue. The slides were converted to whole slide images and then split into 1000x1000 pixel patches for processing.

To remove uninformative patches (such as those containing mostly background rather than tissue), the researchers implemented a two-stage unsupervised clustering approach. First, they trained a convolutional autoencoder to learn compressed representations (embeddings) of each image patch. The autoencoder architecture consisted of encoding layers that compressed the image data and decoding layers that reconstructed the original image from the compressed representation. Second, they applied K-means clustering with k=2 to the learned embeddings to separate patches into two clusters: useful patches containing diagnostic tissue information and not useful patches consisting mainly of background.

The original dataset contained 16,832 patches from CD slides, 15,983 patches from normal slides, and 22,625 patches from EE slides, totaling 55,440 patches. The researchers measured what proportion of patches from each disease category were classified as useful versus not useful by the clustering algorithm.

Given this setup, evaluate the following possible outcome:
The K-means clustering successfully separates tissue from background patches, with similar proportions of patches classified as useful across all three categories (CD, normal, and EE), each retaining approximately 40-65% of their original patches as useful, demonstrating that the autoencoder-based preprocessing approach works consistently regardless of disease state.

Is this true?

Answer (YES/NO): NO